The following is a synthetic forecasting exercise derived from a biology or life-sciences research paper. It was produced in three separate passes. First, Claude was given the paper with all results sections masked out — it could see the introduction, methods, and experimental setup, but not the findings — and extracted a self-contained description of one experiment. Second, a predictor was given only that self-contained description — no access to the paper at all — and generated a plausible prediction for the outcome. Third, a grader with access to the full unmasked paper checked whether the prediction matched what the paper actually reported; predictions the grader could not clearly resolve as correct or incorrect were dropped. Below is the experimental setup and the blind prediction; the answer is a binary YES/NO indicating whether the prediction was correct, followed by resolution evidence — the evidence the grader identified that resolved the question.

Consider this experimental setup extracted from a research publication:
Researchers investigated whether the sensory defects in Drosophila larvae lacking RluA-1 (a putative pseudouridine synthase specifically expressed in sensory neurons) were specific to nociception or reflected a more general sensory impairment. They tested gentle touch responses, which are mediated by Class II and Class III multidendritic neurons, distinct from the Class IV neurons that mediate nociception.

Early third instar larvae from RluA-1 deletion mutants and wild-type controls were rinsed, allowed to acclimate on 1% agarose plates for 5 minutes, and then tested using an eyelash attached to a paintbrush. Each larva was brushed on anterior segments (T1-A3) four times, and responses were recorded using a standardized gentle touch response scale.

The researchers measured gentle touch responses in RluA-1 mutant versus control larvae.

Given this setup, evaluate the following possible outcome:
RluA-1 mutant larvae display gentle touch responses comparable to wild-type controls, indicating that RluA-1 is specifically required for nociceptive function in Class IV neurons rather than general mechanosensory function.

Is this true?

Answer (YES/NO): YES